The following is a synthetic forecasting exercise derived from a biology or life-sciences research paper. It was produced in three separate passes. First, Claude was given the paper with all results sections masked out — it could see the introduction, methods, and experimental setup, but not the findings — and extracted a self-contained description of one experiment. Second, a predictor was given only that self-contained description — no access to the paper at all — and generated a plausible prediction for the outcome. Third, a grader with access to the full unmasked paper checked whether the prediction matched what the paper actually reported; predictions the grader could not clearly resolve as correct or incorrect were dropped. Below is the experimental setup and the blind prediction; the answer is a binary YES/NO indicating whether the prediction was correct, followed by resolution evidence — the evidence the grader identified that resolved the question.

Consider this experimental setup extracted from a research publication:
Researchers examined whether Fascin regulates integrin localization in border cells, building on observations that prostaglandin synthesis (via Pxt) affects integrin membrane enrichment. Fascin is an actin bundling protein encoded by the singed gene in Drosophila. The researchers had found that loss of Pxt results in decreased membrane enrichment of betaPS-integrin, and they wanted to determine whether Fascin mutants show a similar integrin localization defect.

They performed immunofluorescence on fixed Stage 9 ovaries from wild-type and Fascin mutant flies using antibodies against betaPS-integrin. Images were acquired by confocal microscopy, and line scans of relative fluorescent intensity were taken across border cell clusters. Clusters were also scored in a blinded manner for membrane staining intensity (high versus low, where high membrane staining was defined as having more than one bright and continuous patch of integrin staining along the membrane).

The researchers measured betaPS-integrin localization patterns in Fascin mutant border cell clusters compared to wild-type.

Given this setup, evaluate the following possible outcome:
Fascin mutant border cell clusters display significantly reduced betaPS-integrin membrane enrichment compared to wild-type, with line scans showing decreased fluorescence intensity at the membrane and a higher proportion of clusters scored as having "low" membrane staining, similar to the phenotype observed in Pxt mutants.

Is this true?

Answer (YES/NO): YES